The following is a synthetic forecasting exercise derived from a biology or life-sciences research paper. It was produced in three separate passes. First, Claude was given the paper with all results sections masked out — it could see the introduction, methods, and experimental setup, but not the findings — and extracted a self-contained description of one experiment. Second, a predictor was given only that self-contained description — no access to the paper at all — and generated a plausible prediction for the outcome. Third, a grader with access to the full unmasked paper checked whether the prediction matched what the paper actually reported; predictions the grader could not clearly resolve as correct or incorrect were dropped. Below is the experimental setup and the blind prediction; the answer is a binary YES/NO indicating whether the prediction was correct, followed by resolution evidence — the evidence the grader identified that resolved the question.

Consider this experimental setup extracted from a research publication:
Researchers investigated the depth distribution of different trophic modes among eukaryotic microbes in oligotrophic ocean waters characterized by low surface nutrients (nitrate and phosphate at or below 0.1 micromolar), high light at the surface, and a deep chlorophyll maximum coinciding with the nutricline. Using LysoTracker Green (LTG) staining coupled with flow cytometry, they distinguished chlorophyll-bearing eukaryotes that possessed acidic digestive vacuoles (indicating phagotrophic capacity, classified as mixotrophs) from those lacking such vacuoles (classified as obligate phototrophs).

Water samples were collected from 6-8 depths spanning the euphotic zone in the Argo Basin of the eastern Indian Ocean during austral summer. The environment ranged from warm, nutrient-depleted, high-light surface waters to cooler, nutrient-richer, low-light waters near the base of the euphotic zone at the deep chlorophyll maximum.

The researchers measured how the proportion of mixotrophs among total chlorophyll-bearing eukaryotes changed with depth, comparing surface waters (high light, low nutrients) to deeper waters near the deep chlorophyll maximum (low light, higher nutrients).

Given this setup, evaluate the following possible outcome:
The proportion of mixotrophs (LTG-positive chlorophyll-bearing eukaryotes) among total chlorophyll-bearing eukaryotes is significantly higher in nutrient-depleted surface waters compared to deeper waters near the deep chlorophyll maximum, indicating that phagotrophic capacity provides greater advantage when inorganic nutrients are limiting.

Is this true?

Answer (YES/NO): YES